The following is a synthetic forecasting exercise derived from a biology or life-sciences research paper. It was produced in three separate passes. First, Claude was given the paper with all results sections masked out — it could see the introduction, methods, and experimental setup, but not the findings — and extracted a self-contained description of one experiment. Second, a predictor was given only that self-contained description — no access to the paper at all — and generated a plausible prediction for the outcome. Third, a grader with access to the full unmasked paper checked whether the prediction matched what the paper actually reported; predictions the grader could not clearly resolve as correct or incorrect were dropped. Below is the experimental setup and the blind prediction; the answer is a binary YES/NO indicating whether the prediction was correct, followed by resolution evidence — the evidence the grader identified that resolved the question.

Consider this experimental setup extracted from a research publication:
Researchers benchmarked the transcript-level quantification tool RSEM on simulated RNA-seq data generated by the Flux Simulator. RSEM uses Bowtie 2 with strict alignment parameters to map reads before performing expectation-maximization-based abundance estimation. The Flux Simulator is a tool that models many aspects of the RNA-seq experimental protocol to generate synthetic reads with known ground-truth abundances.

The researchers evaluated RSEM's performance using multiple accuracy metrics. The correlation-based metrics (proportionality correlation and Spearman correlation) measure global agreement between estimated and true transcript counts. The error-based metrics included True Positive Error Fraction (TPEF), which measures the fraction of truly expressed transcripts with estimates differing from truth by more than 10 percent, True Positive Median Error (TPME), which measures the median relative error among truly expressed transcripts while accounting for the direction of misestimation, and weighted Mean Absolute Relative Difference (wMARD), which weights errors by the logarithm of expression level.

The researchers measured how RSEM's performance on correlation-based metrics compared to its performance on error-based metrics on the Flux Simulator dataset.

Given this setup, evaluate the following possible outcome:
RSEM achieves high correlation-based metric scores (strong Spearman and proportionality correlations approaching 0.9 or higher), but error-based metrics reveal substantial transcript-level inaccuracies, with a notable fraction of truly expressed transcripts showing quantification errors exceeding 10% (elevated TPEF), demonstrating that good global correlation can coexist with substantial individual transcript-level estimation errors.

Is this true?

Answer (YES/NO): YES